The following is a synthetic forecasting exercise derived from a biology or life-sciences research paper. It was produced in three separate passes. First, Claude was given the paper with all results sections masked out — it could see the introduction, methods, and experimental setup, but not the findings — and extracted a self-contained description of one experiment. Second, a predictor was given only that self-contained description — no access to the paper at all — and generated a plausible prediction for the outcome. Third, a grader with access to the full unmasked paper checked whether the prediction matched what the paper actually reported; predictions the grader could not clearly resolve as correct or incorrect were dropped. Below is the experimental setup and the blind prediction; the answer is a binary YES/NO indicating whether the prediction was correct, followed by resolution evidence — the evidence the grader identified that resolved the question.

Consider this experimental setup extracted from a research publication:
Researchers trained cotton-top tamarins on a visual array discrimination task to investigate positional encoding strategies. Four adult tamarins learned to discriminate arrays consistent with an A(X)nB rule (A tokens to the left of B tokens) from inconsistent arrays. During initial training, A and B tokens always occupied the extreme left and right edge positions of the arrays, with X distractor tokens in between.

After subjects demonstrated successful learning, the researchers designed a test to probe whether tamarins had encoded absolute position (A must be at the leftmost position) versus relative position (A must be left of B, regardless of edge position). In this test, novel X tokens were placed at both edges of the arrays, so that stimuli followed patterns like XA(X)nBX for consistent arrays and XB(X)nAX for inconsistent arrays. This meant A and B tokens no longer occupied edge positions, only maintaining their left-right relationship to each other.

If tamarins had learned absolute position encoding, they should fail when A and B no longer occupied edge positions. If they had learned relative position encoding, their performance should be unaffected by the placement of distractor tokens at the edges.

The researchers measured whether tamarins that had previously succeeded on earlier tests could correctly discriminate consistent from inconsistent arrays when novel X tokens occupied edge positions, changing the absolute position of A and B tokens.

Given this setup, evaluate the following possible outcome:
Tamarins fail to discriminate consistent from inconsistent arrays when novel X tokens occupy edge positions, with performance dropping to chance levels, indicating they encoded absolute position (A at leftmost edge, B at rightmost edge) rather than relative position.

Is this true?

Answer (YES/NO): NO